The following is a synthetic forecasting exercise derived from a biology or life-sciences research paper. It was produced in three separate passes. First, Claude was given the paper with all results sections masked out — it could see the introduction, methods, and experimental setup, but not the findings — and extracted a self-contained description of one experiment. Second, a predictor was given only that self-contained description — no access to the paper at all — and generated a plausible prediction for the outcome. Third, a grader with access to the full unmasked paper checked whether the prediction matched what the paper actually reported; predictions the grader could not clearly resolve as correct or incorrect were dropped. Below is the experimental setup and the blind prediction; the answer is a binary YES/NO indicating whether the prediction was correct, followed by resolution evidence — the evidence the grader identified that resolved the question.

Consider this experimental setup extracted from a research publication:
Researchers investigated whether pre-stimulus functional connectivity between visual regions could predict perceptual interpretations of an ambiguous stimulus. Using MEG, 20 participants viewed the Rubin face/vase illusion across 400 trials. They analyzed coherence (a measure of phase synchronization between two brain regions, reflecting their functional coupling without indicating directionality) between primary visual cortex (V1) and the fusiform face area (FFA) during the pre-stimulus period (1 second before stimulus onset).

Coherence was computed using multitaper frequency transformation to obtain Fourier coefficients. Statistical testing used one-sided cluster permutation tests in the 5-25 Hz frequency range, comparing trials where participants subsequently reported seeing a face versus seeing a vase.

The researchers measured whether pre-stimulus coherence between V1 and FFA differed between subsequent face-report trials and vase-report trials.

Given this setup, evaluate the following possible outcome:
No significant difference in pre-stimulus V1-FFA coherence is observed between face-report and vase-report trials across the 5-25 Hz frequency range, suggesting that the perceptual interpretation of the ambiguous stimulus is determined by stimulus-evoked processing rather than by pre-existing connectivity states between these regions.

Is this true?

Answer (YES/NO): NO